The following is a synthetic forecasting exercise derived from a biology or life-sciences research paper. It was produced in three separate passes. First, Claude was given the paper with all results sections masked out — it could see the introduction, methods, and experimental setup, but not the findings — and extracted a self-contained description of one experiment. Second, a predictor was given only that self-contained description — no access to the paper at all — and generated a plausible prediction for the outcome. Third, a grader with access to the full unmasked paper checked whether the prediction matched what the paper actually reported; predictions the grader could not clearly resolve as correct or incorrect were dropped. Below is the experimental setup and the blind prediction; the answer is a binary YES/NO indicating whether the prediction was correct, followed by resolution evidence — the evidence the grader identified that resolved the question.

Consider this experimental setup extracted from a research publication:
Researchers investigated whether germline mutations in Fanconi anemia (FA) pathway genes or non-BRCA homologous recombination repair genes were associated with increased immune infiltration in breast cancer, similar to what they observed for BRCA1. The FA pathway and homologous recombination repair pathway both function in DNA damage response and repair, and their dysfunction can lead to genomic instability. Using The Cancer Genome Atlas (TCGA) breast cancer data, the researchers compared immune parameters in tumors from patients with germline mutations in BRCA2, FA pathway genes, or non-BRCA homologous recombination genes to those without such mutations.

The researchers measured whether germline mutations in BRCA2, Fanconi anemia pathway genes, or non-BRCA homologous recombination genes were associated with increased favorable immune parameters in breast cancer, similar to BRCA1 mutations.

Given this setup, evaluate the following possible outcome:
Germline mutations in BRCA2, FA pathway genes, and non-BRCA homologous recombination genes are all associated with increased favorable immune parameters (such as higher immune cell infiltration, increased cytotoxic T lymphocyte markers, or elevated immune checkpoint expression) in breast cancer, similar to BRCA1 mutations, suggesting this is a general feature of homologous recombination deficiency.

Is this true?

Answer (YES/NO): NO